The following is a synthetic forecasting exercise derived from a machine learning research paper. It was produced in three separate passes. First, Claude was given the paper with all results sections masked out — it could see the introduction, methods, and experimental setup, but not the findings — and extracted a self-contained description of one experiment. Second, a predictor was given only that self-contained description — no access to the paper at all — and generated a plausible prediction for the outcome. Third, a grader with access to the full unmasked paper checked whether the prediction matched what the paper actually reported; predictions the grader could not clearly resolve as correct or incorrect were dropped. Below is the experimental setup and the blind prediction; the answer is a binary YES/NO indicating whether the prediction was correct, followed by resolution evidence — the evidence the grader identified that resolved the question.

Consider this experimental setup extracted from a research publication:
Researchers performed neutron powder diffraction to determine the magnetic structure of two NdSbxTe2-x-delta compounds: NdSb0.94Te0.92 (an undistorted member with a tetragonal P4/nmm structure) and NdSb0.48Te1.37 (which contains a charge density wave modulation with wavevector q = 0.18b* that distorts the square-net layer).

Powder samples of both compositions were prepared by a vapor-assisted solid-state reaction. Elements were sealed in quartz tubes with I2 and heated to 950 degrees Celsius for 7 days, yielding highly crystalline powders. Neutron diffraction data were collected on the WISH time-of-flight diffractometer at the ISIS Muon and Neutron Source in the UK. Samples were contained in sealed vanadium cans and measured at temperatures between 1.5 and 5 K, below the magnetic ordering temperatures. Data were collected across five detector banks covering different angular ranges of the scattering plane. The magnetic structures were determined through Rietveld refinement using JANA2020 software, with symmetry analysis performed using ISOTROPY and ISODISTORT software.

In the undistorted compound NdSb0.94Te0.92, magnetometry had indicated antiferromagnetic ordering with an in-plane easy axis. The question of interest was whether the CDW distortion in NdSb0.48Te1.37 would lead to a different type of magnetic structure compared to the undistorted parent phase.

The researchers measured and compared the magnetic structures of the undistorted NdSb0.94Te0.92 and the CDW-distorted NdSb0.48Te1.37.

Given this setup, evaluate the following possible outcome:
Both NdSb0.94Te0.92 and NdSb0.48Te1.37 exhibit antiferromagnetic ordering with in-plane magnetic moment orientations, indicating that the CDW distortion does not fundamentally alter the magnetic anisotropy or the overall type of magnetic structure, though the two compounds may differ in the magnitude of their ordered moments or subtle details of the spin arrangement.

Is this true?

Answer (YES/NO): NO